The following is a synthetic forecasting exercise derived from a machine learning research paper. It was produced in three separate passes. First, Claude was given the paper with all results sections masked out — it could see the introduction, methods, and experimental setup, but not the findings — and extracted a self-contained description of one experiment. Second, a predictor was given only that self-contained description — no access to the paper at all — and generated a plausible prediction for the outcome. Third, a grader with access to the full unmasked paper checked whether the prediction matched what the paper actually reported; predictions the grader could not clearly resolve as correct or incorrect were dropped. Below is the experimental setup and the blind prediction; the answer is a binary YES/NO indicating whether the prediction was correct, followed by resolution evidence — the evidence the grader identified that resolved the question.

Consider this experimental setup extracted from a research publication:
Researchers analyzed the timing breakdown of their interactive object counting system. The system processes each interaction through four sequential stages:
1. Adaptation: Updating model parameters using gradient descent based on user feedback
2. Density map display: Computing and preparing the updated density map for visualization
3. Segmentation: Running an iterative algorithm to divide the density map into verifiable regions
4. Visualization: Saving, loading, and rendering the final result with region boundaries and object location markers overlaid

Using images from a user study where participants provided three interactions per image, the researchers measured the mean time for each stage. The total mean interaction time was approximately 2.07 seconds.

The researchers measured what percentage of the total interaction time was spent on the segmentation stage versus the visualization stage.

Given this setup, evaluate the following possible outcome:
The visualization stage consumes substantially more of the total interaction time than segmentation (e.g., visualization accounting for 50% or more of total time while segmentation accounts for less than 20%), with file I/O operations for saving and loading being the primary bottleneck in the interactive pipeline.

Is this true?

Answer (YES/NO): NO